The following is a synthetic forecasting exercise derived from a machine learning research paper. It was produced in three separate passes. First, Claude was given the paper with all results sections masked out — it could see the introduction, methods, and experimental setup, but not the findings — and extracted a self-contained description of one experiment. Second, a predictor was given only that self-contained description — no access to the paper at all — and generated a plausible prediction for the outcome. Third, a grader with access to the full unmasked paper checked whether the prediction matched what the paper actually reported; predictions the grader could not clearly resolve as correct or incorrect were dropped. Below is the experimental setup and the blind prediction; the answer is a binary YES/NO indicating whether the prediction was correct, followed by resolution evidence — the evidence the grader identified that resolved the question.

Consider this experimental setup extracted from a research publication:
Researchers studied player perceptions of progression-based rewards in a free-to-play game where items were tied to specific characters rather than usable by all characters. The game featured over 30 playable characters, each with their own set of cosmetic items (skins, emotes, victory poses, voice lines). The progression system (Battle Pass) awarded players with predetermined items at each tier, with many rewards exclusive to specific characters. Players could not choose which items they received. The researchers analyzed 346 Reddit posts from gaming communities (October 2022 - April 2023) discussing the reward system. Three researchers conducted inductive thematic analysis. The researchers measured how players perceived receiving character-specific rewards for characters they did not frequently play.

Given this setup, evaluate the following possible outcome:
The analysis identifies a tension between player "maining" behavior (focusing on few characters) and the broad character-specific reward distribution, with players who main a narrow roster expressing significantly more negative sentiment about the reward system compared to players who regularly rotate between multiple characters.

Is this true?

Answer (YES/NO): NO